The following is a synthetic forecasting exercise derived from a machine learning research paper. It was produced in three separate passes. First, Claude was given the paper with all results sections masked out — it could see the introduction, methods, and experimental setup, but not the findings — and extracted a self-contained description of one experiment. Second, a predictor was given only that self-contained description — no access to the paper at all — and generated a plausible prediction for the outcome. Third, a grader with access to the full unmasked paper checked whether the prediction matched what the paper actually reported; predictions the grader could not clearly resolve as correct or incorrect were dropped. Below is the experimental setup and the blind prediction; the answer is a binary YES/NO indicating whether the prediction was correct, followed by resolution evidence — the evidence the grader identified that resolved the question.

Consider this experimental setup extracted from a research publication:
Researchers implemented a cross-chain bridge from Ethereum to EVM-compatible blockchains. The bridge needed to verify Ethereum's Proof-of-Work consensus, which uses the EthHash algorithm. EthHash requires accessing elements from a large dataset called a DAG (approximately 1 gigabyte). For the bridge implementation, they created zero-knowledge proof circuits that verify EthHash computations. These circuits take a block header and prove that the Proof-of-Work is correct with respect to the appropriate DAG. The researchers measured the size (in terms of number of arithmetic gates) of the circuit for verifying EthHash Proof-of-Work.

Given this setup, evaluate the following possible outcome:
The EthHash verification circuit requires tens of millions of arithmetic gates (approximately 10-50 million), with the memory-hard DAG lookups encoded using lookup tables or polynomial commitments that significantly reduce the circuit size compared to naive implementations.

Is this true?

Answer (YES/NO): NO